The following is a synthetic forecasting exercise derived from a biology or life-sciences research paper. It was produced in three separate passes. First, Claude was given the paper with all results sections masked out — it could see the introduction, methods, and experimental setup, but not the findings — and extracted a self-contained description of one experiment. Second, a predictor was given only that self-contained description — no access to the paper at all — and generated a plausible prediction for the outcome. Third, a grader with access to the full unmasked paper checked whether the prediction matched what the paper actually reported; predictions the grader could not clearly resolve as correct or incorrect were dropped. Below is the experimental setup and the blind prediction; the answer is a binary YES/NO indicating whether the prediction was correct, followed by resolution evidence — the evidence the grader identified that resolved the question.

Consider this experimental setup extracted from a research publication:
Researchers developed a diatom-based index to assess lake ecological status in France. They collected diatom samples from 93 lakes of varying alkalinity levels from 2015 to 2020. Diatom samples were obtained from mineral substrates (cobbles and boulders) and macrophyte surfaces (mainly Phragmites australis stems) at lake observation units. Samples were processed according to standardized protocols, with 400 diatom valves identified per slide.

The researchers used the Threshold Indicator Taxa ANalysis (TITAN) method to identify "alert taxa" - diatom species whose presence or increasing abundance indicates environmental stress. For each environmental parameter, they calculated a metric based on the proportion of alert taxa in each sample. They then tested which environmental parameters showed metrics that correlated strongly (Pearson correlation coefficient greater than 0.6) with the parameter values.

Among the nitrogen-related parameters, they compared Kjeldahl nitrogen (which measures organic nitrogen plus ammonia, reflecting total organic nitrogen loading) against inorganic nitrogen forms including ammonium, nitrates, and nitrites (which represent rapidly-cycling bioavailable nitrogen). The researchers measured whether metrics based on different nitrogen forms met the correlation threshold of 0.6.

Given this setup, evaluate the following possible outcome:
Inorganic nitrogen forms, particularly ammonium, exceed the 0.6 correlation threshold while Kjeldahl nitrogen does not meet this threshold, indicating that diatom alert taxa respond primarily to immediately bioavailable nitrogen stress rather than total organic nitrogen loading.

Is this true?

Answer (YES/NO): NO